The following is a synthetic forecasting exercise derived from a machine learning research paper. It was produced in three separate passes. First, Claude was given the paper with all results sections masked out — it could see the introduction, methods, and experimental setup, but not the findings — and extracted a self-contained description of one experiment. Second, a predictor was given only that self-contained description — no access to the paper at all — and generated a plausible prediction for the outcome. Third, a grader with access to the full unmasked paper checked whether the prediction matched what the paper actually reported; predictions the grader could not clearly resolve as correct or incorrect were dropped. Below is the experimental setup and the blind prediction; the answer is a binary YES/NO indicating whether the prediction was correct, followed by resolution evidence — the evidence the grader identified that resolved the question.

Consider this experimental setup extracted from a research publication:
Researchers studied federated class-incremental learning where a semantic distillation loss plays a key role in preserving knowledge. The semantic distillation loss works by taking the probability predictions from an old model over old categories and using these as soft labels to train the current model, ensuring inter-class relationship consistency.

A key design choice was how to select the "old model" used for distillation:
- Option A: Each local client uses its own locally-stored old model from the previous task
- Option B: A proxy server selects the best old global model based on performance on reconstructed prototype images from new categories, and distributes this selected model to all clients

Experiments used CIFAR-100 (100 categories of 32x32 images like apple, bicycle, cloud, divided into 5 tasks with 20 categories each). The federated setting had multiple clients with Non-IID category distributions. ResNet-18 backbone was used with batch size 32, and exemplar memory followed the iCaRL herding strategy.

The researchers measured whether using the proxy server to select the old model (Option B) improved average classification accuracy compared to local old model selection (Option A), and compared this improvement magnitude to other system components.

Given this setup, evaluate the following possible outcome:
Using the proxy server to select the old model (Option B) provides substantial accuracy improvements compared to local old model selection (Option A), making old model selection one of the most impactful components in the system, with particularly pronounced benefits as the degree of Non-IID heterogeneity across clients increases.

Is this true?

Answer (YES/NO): NO